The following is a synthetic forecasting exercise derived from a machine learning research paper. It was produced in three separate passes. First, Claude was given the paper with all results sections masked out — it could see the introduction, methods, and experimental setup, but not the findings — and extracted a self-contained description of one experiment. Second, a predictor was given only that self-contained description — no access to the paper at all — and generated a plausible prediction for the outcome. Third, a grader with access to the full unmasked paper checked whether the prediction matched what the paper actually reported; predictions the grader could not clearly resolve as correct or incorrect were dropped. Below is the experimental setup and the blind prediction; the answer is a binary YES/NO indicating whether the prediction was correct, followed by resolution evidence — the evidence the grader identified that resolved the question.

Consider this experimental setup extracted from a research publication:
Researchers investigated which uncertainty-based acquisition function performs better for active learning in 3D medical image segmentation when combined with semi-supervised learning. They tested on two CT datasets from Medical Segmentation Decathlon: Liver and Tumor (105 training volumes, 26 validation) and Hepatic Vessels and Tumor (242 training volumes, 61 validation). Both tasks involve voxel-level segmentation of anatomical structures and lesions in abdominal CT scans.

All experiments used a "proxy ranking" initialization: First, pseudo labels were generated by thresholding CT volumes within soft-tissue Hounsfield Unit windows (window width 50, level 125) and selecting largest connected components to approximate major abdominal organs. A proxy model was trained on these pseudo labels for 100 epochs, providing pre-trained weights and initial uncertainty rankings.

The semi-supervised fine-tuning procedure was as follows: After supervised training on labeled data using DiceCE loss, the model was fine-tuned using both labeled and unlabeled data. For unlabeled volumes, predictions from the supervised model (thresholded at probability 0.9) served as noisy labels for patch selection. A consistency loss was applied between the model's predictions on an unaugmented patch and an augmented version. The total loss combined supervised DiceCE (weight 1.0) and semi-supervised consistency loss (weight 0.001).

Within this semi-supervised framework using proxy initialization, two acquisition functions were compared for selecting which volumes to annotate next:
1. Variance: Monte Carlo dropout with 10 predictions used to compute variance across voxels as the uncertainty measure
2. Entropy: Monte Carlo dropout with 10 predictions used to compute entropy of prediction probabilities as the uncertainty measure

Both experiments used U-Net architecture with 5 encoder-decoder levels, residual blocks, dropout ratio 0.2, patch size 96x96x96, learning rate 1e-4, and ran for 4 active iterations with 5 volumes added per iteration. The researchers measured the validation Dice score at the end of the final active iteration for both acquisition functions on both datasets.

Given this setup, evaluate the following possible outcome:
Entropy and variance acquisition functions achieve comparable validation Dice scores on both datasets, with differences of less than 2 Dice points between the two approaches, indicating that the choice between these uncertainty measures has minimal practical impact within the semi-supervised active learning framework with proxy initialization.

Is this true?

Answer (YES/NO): NO